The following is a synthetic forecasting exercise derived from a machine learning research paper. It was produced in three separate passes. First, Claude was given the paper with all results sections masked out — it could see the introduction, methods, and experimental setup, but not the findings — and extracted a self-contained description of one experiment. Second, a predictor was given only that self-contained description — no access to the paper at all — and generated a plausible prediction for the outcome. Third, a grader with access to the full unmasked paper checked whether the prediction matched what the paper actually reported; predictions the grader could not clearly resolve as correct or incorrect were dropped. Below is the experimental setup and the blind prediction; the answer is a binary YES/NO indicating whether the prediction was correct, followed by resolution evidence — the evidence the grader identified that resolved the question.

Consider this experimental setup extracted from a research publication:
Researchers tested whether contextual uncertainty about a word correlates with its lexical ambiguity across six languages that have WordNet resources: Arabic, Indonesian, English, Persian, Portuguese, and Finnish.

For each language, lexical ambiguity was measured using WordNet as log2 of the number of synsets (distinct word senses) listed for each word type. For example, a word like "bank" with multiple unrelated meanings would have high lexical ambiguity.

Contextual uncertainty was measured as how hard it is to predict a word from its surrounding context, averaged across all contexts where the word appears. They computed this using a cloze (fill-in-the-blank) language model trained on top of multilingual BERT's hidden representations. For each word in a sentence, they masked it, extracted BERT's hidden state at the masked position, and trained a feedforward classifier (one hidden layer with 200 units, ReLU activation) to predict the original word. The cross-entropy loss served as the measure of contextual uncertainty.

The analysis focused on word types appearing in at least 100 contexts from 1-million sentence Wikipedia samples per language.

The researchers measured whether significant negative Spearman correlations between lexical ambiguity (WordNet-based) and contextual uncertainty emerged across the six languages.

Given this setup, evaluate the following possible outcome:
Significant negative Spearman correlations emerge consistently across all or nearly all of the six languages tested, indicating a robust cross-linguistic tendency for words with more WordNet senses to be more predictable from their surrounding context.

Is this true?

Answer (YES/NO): YES